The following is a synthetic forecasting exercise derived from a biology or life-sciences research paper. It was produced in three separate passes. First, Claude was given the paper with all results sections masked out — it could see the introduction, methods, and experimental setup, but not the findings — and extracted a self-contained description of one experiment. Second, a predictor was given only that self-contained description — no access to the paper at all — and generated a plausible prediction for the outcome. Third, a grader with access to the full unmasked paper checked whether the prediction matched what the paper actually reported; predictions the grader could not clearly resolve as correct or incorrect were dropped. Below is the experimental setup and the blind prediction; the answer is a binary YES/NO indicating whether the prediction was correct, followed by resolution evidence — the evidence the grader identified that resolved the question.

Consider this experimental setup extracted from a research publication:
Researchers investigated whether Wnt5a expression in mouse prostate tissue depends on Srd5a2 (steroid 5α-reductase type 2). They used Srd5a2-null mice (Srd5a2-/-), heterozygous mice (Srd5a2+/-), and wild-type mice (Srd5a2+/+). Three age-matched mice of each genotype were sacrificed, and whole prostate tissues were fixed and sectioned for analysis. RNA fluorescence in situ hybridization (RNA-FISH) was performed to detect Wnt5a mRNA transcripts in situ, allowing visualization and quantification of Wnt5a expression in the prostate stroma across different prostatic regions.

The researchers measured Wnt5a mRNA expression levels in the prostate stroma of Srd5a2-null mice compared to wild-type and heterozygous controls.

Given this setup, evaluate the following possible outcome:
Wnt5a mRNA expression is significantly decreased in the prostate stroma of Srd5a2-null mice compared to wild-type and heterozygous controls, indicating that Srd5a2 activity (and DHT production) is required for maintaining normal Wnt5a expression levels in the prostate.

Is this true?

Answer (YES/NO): NO